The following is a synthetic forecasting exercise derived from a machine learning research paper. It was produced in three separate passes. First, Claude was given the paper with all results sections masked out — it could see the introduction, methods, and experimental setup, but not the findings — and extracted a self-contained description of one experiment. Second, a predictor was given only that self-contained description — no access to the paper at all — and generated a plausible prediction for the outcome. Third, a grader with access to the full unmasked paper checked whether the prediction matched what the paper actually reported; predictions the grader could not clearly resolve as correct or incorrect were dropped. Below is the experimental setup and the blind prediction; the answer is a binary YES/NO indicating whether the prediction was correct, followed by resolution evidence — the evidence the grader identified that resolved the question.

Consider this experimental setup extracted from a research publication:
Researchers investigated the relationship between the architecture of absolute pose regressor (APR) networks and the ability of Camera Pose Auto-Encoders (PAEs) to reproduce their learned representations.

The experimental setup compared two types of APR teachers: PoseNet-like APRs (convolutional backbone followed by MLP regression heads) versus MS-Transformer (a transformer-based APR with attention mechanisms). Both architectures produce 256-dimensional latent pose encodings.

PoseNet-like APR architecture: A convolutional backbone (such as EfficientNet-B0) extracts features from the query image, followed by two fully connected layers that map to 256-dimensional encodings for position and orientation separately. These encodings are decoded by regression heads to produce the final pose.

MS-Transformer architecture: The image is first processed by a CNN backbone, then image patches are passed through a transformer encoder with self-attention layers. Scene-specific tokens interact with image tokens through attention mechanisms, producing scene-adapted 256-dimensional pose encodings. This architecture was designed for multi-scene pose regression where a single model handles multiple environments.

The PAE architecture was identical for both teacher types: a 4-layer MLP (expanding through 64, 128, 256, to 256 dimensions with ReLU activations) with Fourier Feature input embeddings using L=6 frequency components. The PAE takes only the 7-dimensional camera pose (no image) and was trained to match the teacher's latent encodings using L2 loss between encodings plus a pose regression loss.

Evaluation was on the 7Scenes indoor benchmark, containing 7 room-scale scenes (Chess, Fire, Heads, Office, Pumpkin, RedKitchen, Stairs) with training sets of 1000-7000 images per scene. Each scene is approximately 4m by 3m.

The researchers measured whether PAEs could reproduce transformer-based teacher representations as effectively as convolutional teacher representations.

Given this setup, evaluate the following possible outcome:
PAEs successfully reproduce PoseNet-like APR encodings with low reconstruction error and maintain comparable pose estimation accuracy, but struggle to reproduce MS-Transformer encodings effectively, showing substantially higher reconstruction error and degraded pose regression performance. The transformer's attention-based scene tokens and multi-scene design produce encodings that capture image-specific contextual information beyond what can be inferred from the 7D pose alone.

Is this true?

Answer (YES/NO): NO